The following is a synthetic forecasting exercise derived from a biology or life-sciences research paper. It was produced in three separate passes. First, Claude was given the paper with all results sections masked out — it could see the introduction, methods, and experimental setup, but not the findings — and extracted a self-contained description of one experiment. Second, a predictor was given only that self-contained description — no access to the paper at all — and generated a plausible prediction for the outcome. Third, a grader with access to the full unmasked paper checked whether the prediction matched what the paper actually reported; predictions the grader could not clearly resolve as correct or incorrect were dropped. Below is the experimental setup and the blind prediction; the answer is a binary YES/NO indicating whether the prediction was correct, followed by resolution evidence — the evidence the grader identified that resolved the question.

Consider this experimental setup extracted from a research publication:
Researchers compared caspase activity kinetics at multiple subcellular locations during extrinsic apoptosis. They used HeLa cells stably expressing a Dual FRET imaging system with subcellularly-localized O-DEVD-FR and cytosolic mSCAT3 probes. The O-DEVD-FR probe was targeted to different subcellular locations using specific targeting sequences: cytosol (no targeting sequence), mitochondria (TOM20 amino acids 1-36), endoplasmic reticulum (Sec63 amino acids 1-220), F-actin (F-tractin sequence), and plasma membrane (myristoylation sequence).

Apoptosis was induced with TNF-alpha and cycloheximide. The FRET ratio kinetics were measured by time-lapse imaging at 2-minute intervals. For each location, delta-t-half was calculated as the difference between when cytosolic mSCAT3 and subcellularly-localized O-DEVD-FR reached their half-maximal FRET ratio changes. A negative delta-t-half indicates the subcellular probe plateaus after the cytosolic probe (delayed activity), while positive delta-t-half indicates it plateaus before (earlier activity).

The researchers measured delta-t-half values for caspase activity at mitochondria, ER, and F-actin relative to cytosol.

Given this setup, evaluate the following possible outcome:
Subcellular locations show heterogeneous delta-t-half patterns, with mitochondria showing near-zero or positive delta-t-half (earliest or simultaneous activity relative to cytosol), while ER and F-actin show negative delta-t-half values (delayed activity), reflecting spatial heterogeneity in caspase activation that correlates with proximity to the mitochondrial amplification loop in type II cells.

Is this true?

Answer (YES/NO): NO